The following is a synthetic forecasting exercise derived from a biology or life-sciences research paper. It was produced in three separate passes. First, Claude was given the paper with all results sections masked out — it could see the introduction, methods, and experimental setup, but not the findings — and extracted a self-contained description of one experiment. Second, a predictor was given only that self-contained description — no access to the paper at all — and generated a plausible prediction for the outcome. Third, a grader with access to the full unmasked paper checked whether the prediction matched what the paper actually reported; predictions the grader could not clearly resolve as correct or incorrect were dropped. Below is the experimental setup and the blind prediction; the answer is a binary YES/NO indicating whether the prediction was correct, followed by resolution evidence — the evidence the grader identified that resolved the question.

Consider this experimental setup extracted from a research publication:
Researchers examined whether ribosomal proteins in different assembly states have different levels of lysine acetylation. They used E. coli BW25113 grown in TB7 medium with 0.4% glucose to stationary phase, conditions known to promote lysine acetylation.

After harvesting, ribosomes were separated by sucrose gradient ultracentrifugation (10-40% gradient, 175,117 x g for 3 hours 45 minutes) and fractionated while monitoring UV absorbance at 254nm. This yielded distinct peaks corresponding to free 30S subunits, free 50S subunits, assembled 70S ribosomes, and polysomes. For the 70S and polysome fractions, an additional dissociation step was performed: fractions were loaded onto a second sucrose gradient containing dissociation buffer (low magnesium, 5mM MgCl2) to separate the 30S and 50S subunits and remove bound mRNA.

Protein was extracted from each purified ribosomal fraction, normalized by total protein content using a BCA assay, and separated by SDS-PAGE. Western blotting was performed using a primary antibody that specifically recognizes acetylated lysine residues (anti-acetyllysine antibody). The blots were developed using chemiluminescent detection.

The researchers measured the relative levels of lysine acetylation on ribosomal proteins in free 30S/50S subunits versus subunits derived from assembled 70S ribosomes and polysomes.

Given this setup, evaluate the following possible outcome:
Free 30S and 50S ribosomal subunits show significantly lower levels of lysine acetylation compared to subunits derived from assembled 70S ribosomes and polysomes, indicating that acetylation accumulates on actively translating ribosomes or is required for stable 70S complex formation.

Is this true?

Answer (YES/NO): NO